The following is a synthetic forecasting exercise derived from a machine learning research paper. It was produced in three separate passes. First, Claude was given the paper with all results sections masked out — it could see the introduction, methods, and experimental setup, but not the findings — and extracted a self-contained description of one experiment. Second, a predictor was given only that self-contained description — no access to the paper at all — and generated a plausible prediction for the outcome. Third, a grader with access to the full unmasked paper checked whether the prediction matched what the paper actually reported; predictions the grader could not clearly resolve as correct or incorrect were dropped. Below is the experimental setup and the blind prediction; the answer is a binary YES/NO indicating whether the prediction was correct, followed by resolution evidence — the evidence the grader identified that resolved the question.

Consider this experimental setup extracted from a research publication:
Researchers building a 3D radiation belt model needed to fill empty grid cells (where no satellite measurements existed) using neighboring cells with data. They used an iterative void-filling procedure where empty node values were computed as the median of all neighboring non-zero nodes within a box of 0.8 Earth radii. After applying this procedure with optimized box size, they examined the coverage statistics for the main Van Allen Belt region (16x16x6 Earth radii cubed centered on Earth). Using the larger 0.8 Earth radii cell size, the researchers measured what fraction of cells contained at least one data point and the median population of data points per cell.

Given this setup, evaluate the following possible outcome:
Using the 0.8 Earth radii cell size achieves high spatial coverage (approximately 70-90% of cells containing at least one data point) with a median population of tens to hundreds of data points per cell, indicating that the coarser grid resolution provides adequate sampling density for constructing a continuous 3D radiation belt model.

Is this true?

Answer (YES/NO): NO